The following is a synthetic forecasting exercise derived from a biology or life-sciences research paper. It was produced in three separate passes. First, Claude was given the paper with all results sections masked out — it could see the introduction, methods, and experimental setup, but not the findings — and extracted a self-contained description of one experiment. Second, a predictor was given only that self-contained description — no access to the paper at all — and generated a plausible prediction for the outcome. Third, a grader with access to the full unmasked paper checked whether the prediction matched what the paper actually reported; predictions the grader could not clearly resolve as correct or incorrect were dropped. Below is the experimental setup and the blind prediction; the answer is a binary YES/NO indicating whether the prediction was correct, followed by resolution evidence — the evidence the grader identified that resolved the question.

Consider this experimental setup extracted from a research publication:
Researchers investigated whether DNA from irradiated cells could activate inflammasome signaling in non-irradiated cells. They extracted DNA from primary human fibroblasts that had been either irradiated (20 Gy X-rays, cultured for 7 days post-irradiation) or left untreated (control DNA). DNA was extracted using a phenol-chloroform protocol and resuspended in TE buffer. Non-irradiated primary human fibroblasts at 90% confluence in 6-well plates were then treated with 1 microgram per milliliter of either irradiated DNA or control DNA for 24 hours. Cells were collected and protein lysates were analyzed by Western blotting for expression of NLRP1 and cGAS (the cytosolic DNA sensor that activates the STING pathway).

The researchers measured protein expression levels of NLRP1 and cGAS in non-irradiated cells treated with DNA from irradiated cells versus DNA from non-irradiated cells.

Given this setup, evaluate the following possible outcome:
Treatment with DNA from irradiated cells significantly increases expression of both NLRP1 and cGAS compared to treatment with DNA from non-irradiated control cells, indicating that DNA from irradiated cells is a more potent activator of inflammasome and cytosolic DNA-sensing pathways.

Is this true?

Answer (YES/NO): YES